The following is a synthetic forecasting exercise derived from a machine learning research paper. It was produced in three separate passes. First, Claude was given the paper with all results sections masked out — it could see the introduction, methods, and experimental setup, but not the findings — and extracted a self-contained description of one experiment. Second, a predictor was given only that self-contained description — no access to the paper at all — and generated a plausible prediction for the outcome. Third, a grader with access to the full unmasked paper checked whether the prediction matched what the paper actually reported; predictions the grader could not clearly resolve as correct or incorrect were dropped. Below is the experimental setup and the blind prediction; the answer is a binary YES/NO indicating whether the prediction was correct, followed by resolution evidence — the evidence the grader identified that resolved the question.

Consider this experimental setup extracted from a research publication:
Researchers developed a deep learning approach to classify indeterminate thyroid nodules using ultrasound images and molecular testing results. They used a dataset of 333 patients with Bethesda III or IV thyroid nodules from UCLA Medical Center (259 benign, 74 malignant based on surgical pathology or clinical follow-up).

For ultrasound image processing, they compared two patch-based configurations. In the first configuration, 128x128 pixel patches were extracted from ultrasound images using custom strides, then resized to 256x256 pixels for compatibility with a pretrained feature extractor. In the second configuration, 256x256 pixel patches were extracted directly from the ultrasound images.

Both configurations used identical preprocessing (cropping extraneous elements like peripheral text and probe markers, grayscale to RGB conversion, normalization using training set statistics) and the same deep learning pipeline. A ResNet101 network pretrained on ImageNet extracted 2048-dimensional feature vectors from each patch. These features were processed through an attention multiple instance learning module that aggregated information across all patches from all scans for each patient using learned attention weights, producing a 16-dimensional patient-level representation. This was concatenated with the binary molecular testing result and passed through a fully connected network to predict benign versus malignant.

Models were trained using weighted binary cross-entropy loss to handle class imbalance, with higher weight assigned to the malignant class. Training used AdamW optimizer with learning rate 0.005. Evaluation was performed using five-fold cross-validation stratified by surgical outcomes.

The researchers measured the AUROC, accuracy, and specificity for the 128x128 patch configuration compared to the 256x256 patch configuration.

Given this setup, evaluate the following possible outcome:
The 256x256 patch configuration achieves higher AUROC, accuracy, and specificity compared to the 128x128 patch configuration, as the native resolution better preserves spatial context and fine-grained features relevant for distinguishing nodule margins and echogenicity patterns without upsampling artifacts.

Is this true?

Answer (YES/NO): NO